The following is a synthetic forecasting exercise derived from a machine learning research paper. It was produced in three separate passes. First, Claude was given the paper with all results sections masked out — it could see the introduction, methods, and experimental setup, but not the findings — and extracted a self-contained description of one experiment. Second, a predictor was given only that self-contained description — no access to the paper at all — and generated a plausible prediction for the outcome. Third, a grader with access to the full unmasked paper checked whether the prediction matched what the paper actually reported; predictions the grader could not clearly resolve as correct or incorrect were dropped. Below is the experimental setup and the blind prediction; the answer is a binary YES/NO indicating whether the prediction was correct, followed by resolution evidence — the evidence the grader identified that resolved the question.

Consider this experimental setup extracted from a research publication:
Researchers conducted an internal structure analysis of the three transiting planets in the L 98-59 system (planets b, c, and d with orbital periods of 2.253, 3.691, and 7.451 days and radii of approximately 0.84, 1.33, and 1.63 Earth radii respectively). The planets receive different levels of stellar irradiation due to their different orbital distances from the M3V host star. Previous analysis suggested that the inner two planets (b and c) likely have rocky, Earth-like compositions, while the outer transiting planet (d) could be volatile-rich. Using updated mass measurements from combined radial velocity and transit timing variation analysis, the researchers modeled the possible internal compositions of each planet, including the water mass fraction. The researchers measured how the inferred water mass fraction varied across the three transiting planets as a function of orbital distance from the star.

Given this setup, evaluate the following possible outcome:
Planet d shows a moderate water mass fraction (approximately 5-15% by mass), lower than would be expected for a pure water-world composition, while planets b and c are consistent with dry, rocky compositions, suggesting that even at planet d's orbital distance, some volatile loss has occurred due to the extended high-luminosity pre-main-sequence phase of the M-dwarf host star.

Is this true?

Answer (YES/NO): NO